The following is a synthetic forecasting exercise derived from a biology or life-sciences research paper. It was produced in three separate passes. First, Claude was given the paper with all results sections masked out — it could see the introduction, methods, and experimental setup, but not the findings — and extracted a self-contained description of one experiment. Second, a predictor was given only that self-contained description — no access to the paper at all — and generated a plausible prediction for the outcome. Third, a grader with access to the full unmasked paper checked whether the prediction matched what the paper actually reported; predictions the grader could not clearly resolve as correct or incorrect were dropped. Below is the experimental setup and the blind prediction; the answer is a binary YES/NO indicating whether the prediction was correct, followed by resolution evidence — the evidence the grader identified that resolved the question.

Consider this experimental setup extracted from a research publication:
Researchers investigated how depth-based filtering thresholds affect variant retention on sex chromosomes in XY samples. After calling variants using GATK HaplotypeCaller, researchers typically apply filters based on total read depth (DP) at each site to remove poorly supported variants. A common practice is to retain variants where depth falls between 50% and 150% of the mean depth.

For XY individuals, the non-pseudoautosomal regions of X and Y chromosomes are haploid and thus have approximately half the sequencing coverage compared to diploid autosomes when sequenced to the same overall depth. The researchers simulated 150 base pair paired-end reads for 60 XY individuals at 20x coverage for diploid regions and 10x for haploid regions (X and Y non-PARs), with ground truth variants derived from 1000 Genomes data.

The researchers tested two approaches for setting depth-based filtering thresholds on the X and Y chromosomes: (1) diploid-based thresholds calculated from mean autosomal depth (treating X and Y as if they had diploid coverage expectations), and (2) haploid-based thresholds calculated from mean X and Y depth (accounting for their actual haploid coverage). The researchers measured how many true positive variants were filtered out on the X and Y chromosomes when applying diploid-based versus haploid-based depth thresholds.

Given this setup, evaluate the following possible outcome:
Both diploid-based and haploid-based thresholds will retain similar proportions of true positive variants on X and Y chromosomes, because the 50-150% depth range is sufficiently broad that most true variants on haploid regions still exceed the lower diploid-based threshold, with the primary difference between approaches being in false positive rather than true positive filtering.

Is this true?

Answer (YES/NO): NO